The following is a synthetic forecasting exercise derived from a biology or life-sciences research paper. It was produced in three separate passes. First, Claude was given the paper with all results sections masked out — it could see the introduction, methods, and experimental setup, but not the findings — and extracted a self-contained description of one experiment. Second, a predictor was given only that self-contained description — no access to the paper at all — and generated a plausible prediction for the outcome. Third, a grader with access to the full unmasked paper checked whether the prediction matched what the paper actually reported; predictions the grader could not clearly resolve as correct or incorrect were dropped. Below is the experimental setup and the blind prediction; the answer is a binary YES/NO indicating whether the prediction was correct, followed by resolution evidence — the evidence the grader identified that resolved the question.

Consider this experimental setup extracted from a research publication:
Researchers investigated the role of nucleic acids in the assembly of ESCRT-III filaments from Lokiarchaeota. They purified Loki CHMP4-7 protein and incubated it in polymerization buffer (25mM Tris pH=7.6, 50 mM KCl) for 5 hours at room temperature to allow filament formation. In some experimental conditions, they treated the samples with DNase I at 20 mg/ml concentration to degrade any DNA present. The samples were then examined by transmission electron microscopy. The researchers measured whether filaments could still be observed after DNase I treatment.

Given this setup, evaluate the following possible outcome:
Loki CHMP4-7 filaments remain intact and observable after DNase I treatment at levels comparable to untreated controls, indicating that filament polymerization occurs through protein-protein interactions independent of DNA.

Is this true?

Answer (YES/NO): NO